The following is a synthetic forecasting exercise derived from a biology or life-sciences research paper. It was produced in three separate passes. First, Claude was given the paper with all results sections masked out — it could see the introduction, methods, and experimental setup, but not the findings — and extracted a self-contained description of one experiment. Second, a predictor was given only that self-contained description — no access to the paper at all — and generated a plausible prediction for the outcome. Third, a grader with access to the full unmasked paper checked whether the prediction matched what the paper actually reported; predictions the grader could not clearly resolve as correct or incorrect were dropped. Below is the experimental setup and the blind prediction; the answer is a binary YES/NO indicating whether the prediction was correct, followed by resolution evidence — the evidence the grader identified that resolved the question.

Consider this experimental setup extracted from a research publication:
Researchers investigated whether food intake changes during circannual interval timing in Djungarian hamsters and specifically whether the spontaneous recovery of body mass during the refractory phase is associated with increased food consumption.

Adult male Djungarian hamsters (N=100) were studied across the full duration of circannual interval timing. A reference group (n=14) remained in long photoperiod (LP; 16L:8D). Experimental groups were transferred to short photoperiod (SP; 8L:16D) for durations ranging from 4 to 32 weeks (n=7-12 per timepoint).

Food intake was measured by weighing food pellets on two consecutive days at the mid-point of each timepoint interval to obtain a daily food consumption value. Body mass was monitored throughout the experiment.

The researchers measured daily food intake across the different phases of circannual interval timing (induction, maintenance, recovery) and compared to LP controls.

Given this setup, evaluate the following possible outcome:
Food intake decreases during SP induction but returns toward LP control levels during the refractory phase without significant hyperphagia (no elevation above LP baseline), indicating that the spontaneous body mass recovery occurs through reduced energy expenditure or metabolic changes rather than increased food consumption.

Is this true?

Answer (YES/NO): YES